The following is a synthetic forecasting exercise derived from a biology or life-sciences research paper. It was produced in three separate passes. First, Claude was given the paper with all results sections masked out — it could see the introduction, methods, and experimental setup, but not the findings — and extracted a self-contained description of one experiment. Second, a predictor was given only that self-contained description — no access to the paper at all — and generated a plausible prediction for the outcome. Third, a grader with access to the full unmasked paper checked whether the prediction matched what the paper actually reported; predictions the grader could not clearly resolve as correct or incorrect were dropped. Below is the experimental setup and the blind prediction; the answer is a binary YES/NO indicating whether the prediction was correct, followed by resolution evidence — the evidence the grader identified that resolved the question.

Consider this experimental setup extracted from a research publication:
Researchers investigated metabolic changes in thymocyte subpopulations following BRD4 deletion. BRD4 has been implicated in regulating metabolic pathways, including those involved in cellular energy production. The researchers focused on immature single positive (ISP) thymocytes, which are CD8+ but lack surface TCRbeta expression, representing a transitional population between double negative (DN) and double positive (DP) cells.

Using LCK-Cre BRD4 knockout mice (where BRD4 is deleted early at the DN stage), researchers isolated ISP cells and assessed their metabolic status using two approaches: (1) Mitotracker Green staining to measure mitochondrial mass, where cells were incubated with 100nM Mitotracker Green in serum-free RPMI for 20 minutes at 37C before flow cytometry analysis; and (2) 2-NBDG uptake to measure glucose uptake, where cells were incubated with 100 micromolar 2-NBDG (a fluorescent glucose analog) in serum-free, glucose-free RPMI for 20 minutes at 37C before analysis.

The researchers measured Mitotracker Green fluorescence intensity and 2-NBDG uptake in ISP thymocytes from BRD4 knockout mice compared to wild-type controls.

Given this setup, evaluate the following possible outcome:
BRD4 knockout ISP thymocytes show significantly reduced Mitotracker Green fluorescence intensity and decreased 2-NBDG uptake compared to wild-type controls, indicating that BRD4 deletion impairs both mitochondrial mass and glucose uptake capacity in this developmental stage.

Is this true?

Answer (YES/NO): NO